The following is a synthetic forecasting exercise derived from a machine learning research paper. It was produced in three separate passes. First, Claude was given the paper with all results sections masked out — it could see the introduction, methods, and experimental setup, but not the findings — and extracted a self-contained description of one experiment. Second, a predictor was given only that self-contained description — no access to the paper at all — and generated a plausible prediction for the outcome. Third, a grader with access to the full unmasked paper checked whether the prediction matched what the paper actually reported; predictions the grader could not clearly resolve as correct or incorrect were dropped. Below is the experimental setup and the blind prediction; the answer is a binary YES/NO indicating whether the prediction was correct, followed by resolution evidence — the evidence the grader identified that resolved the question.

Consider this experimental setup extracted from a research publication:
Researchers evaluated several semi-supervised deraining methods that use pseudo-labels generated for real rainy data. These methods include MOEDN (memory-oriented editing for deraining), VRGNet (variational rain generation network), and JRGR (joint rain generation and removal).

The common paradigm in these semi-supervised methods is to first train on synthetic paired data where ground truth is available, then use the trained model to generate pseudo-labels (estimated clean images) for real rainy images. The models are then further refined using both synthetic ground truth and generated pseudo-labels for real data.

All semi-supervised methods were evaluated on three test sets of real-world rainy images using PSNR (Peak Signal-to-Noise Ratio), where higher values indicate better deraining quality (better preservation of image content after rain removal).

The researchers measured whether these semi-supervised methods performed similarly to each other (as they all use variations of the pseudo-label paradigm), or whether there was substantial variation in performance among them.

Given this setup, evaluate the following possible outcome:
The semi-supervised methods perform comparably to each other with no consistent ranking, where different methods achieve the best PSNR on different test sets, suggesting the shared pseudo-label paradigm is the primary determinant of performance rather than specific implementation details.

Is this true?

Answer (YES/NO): NO